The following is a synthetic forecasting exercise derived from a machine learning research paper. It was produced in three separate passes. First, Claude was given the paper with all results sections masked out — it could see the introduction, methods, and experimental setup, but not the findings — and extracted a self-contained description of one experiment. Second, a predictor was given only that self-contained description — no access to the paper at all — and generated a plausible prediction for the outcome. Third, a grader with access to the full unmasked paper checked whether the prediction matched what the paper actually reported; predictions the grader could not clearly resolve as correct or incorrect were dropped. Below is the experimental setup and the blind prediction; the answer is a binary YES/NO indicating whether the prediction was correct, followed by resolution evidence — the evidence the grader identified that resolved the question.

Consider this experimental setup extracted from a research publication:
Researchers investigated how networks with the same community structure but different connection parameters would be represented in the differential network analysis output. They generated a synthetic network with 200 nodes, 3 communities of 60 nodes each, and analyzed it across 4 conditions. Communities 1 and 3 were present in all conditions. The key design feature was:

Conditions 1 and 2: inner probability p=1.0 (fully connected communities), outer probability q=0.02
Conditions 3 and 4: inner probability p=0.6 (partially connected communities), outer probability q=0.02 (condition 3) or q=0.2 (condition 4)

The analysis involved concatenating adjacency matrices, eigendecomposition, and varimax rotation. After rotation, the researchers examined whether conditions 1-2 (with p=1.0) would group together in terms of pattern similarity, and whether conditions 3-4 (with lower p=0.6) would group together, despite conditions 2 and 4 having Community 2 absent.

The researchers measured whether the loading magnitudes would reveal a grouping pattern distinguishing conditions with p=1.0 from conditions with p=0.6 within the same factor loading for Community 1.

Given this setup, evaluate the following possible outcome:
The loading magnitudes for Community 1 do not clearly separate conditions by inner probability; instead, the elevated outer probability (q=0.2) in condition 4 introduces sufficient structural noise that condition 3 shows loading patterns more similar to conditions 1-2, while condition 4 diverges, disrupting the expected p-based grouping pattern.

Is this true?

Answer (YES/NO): NO